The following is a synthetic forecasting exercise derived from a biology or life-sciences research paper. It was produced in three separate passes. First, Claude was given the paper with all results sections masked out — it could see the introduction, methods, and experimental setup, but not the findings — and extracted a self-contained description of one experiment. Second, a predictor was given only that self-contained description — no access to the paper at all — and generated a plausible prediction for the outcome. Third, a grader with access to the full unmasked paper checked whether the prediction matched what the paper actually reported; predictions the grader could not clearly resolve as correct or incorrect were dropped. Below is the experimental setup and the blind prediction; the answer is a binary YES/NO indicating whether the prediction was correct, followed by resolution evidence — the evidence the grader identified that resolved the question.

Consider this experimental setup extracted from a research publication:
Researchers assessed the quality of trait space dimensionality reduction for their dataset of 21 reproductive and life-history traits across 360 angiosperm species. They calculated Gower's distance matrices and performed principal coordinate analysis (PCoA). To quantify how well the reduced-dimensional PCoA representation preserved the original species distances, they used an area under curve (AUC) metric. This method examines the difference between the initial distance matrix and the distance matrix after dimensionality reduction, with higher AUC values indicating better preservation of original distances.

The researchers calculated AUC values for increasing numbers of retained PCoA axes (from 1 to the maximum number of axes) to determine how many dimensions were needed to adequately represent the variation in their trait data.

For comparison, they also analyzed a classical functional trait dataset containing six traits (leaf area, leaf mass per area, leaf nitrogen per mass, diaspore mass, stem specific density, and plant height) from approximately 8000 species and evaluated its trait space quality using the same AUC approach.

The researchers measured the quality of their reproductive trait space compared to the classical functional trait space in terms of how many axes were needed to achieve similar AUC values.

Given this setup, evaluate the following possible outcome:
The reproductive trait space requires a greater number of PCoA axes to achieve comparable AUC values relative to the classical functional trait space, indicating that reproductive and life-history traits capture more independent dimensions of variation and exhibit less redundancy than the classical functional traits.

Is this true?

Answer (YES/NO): YES